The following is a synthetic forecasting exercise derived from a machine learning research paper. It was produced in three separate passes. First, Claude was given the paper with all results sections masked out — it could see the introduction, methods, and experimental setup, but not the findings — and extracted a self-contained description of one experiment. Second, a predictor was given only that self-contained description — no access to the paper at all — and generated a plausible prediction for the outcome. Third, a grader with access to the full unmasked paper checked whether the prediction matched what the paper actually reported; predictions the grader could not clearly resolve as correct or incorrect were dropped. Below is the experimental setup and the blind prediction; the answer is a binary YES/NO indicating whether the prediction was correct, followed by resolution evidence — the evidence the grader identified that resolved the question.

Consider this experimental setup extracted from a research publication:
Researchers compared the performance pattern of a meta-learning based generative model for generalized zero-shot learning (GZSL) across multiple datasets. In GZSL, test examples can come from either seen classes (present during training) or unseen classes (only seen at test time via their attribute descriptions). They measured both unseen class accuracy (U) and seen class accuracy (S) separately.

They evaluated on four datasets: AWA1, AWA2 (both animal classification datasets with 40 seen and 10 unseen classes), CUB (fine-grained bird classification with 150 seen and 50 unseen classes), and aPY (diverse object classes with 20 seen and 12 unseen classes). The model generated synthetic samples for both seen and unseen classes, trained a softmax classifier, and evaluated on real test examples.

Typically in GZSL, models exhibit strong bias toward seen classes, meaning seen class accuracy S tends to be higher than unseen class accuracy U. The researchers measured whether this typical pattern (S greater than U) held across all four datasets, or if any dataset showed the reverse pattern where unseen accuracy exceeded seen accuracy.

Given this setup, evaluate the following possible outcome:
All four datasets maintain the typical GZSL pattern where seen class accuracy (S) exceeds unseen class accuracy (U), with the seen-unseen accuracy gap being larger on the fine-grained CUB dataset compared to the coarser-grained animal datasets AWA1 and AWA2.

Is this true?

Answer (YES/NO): NO